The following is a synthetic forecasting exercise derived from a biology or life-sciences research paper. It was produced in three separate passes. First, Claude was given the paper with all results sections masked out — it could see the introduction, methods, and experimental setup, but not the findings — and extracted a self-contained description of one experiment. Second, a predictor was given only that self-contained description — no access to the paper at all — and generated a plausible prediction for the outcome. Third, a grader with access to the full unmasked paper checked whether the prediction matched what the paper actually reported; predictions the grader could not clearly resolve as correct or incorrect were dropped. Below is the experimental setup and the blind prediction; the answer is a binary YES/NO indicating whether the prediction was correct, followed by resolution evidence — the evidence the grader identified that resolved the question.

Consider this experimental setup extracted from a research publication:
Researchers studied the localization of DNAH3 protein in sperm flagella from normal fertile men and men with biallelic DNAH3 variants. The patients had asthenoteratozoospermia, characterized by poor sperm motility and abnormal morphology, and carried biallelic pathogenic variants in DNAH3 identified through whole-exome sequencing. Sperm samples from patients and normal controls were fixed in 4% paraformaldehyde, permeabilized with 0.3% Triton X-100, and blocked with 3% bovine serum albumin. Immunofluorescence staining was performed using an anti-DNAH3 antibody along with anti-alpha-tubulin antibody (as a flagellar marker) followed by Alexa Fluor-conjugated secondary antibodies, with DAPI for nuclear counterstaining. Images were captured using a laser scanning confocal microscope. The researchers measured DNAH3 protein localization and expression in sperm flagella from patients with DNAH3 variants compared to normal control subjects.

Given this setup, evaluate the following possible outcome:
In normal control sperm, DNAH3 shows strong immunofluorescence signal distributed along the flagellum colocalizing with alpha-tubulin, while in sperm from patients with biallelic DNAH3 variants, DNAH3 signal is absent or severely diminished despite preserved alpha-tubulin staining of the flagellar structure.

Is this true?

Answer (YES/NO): YES